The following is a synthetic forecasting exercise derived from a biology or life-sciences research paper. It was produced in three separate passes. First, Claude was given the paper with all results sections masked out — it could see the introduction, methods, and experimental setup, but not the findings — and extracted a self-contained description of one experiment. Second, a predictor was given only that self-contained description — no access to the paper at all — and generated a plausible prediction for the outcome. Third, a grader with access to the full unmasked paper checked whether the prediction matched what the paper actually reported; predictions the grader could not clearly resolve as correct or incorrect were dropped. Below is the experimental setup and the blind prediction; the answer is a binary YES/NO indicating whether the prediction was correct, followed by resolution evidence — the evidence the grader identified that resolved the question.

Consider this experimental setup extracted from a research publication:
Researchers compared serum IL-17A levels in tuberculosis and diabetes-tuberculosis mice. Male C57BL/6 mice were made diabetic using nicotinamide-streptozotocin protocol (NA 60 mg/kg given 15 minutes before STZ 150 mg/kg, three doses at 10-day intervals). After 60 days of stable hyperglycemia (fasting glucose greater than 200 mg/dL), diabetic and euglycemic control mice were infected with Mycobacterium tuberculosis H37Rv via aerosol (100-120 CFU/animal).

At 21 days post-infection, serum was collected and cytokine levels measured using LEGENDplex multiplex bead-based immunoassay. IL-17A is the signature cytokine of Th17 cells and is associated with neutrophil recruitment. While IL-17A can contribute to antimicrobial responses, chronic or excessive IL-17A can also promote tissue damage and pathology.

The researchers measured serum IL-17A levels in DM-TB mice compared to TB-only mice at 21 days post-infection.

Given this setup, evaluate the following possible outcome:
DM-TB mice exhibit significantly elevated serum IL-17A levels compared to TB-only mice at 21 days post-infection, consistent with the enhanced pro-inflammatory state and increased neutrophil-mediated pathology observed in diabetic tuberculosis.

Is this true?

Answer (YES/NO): YES